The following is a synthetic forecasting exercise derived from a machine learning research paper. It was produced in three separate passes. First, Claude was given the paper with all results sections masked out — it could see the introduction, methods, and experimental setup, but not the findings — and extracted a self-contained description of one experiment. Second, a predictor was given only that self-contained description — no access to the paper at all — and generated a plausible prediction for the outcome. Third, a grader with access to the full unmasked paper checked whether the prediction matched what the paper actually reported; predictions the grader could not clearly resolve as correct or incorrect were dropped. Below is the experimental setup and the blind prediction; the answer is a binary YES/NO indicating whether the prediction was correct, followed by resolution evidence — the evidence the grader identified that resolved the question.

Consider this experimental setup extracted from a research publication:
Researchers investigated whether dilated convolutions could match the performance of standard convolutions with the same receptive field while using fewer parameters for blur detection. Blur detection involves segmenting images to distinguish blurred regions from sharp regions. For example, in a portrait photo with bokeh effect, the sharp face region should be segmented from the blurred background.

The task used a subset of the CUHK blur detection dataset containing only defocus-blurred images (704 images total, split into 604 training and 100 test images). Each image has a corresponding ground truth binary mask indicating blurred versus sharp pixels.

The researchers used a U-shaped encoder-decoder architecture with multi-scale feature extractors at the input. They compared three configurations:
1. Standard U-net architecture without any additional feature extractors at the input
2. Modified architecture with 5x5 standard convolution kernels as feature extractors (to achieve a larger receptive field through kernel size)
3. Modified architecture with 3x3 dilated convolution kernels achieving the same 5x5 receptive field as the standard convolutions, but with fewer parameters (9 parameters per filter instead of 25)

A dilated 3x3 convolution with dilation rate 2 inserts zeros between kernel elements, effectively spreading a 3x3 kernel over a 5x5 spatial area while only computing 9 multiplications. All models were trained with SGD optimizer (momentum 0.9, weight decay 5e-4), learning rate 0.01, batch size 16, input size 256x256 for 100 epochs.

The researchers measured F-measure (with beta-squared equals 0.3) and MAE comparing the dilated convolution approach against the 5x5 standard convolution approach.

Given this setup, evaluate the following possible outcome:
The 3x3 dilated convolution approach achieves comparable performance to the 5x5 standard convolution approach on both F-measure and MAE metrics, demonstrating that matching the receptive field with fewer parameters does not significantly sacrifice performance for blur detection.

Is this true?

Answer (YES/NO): YES